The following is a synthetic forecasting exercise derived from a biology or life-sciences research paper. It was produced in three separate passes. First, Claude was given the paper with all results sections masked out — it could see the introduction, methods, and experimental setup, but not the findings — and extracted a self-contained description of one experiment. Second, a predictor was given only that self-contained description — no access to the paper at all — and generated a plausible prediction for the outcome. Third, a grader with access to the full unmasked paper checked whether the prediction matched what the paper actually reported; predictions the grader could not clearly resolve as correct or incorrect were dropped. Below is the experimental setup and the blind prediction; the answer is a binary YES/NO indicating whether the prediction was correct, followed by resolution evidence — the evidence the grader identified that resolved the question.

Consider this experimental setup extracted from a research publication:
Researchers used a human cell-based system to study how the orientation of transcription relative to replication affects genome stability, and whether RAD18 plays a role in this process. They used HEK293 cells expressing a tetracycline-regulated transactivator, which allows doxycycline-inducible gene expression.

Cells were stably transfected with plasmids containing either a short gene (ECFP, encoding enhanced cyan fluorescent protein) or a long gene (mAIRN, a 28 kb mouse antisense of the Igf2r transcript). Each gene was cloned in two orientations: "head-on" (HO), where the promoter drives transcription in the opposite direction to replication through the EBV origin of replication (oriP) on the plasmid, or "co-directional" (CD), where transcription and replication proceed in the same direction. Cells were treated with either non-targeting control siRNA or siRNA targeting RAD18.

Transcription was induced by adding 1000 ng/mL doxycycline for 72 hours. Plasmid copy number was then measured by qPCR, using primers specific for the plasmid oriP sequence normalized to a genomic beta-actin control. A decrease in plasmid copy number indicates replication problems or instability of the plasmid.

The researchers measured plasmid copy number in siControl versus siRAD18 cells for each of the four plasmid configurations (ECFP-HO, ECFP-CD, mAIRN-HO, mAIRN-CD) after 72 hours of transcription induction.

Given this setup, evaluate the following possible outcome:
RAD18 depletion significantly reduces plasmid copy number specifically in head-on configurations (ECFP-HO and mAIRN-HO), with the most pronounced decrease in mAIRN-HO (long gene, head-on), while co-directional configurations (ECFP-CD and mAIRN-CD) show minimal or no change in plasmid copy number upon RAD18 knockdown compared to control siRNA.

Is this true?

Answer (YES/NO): NO